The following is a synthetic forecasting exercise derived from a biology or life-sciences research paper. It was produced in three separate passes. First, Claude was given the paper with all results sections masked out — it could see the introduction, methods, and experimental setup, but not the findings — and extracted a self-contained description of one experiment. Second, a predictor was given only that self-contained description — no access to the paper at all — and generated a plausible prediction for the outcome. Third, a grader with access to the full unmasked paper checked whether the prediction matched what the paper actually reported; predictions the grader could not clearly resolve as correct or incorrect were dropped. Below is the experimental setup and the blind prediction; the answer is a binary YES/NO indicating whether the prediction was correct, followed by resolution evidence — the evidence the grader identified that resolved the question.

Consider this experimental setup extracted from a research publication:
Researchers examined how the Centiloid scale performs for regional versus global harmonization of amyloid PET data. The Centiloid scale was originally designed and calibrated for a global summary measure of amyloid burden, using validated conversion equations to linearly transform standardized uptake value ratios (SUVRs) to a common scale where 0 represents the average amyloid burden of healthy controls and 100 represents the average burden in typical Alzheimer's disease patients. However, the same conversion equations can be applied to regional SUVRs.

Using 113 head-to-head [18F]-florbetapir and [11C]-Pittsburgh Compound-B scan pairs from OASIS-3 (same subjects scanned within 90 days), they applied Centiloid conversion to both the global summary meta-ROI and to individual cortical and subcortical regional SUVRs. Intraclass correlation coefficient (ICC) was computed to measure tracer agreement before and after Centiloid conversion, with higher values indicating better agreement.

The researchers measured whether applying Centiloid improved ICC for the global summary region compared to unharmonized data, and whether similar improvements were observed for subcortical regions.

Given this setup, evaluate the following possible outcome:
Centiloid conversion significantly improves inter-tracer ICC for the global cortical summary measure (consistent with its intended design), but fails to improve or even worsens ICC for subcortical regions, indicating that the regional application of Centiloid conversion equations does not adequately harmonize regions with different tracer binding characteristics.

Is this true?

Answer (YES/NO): NO